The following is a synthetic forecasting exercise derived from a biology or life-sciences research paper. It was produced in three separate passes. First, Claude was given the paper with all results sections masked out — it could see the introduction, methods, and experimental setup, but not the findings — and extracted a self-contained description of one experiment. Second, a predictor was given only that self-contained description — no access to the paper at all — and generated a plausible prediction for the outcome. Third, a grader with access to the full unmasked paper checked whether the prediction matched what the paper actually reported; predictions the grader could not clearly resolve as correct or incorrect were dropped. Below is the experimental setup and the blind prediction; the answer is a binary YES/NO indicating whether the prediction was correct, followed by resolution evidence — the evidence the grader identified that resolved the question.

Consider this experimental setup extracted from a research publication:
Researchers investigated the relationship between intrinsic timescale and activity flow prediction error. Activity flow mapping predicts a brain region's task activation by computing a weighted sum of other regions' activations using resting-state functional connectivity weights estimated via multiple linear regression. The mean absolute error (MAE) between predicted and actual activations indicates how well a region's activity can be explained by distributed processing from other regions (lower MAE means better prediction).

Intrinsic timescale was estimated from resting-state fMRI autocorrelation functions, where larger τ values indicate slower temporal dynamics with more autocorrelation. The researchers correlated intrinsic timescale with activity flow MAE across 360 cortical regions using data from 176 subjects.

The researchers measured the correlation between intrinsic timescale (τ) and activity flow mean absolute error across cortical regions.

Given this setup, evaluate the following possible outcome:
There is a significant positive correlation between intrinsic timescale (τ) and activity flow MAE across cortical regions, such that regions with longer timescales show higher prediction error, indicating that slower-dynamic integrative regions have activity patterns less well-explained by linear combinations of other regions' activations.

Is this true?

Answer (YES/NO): NO